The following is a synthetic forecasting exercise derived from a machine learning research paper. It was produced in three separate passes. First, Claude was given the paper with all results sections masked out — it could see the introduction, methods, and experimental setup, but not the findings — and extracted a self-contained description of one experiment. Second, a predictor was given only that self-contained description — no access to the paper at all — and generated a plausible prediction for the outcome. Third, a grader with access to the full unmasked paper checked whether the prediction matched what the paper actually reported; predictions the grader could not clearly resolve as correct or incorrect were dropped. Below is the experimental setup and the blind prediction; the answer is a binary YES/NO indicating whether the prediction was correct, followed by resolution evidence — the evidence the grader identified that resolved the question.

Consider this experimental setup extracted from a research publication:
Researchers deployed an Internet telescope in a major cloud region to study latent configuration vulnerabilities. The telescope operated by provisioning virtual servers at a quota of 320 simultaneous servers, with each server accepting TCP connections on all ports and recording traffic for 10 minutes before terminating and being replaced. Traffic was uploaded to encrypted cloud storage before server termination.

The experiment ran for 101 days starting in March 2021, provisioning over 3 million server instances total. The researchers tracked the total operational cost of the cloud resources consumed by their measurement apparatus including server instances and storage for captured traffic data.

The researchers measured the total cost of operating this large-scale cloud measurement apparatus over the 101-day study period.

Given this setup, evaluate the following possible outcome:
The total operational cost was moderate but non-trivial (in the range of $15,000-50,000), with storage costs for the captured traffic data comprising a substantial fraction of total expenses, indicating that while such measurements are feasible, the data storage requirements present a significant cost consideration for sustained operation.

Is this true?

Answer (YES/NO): NO